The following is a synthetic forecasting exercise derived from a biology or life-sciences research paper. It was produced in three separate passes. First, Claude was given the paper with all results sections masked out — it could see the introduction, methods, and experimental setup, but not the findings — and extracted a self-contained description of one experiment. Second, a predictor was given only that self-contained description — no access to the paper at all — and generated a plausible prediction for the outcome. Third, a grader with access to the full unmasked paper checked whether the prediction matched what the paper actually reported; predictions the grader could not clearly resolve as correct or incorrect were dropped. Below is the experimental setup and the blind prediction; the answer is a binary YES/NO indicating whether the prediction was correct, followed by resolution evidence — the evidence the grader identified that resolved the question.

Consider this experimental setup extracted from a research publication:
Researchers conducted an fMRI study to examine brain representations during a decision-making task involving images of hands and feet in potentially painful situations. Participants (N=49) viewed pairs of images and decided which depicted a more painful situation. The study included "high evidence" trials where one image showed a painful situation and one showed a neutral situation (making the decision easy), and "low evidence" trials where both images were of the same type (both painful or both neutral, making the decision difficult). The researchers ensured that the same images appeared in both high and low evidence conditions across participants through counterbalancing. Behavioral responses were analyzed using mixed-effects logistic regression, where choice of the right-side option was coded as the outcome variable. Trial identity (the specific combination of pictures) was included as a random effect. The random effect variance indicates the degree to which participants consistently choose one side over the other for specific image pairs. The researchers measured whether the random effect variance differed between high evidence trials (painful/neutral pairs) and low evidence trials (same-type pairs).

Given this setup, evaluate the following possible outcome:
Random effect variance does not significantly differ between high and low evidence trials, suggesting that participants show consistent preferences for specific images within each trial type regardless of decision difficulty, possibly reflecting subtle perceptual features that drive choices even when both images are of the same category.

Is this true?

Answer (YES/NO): NO